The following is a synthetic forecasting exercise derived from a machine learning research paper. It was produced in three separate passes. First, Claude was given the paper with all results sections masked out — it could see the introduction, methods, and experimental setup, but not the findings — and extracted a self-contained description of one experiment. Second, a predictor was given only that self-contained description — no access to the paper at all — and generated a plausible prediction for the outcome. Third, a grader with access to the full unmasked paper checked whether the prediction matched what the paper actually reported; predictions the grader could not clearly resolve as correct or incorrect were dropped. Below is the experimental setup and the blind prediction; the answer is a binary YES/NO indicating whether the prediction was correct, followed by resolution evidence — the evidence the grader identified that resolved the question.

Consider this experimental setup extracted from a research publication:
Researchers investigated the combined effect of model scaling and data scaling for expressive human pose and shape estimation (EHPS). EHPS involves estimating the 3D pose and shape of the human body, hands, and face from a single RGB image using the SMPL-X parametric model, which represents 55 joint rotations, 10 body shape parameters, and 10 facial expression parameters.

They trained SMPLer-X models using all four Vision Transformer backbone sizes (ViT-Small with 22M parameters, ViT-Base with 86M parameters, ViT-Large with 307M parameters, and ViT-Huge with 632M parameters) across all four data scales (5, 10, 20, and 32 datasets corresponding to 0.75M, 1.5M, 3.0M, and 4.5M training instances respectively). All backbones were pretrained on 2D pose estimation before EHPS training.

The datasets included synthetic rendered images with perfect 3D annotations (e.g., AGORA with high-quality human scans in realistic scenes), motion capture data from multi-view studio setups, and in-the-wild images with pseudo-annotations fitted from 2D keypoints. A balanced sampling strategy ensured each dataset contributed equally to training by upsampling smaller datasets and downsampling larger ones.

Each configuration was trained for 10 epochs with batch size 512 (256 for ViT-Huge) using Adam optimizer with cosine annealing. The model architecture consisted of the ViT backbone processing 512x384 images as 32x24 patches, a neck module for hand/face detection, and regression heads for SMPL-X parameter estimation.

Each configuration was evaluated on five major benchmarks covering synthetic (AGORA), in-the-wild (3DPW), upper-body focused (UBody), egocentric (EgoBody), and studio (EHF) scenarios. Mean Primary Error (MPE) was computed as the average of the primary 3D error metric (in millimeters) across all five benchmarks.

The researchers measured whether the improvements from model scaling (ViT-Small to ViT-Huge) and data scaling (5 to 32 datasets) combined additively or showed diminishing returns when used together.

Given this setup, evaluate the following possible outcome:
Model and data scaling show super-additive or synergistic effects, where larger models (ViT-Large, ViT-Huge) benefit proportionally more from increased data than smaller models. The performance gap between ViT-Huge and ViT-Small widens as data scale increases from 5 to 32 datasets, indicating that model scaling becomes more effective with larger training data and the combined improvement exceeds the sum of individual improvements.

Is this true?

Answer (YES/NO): NO